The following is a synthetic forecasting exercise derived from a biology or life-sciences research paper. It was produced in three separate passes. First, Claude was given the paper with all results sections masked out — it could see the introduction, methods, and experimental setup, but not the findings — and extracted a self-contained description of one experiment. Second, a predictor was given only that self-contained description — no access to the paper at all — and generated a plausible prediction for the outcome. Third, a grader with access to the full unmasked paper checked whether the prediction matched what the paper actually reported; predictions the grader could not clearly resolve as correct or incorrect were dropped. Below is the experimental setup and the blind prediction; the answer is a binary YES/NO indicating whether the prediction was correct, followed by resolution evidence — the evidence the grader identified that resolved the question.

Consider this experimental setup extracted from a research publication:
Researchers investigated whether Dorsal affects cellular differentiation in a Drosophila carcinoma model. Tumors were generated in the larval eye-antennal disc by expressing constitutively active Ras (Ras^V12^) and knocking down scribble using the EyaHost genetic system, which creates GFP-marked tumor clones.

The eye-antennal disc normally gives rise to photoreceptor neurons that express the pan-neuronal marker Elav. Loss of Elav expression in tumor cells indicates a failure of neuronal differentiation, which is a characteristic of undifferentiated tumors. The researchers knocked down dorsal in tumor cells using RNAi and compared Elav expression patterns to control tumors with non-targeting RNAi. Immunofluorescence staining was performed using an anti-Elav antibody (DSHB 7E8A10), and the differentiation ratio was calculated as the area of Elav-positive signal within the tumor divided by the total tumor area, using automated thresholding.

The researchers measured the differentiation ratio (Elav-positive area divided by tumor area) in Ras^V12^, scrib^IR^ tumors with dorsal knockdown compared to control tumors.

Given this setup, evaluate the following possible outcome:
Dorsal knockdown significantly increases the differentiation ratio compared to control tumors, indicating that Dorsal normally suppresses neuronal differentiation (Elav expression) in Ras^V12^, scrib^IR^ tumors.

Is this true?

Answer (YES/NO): YES